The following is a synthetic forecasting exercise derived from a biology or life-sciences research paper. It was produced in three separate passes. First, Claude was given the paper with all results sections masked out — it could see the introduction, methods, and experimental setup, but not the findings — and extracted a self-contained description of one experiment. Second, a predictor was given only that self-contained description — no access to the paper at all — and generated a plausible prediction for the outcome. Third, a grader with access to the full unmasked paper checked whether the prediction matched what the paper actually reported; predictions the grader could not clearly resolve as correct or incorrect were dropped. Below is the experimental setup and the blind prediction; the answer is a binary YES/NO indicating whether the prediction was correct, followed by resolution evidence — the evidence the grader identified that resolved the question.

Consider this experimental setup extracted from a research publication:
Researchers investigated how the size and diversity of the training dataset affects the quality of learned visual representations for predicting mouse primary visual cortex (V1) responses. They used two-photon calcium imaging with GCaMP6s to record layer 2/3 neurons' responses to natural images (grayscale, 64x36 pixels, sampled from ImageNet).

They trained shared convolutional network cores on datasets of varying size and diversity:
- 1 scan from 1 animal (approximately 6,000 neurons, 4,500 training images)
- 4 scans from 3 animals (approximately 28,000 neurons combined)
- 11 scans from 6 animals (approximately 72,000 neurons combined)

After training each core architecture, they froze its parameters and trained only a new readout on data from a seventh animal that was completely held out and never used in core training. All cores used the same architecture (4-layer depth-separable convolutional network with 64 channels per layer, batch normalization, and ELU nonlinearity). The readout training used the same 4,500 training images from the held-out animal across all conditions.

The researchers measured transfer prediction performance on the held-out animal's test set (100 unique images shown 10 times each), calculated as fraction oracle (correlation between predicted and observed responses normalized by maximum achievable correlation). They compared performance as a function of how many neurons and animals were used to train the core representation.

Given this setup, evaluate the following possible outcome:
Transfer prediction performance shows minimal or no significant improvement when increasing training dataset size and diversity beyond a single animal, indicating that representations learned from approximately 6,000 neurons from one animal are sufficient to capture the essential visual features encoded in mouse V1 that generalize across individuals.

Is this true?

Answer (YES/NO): NO